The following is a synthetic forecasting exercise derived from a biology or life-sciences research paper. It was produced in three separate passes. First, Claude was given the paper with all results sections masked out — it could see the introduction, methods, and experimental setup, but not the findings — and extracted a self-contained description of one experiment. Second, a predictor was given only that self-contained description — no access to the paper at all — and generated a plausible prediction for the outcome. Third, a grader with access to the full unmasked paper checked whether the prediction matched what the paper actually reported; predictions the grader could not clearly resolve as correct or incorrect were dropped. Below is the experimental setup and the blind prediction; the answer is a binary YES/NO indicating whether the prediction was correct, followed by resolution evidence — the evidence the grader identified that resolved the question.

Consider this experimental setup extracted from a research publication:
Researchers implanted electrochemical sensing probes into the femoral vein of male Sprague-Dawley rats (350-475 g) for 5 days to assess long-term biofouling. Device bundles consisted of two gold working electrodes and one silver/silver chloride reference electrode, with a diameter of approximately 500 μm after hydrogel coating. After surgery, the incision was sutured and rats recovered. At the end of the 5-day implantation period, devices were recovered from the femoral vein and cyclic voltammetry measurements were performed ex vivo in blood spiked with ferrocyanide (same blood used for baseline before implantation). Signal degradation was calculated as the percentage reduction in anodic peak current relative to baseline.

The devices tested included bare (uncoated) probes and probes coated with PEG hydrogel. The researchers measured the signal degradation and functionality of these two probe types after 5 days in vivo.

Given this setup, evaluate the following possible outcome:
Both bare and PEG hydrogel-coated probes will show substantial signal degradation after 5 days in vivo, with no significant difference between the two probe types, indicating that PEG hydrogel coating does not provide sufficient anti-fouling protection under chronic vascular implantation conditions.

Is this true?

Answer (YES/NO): YES